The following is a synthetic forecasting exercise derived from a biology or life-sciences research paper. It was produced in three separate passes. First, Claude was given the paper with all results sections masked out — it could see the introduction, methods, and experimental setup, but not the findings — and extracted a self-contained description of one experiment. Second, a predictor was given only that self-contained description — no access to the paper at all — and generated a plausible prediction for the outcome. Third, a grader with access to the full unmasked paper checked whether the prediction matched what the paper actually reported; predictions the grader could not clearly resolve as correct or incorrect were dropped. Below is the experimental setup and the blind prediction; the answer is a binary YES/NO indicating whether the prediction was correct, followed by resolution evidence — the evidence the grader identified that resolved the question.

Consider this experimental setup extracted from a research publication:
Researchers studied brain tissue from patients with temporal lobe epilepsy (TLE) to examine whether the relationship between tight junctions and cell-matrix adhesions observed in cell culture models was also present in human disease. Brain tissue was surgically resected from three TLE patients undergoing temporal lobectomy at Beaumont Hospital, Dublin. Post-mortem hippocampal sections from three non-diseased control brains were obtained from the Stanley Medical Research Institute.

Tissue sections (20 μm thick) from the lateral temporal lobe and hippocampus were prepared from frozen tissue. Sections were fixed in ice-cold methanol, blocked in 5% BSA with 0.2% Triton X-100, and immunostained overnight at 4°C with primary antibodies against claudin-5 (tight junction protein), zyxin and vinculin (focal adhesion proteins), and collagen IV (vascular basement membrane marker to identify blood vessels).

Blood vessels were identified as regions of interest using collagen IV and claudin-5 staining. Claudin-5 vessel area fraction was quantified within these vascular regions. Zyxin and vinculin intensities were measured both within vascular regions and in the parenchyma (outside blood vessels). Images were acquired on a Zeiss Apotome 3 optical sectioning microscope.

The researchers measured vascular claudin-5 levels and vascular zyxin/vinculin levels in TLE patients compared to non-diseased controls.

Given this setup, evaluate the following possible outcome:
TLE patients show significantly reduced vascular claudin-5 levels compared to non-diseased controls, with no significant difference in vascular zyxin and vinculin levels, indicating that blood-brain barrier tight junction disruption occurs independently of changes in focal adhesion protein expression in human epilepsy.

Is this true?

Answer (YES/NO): NO